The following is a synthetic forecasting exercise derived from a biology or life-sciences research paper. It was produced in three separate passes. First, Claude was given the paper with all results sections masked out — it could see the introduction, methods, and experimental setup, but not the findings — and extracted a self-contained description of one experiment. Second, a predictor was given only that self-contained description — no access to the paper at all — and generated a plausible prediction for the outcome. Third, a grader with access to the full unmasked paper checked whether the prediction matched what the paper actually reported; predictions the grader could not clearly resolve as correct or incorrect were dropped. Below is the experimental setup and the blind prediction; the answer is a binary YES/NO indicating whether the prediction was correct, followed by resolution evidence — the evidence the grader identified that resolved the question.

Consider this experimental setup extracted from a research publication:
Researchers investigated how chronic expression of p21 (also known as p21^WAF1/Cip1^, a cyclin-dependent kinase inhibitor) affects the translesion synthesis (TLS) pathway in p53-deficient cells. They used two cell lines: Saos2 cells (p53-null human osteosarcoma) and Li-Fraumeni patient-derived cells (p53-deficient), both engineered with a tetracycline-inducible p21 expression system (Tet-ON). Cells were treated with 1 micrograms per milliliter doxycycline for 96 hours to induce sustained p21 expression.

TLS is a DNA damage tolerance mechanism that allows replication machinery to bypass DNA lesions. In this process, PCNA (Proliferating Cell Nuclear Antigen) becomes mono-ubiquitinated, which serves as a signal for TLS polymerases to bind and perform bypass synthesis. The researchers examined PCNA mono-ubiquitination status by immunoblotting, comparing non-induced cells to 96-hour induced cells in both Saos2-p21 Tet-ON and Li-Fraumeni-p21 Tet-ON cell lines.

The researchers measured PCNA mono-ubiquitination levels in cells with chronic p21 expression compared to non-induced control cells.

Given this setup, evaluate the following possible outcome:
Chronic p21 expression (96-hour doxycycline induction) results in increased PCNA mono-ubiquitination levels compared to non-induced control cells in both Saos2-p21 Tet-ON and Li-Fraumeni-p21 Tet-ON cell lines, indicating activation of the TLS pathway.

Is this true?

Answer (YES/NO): NO